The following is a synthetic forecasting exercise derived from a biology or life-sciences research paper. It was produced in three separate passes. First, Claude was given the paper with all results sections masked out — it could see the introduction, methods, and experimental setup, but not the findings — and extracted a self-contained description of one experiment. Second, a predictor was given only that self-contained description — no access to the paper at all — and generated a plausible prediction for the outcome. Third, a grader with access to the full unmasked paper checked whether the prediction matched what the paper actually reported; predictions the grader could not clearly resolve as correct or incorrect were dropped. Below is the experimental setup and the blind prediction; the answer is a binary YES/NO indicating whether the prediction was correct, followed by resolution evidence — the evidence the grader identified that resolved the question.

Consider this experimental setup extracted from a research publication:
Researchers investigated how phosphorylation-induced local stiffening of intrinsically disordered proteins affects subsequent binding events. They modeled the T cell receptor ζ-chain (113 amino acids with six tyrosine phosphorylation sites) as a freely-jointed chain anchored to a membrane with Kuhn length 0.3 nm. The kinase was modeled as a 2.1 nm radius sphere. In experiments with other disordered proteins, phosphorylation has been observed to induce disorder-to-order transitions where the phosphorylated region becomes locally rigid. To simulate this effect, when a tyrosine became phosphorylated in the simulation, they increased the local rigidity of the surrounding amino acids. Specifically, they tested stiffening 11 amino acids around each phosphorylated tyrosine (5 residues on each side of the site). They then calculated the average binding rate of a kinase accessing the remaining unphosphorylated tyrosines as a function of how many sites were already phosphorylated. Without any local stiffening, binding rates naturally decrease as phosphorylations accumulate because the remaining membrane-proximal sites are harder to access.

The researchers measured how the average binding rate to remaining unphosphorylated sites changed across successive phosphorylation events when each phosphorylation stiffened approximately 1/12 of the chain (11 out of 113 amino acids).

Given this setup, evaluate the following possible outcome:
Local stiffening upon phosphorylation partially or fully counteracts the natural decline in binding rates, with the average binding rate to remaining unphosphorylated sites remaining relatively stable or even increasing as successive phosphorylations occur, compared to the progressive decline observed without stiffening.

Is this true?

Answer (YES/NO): YES